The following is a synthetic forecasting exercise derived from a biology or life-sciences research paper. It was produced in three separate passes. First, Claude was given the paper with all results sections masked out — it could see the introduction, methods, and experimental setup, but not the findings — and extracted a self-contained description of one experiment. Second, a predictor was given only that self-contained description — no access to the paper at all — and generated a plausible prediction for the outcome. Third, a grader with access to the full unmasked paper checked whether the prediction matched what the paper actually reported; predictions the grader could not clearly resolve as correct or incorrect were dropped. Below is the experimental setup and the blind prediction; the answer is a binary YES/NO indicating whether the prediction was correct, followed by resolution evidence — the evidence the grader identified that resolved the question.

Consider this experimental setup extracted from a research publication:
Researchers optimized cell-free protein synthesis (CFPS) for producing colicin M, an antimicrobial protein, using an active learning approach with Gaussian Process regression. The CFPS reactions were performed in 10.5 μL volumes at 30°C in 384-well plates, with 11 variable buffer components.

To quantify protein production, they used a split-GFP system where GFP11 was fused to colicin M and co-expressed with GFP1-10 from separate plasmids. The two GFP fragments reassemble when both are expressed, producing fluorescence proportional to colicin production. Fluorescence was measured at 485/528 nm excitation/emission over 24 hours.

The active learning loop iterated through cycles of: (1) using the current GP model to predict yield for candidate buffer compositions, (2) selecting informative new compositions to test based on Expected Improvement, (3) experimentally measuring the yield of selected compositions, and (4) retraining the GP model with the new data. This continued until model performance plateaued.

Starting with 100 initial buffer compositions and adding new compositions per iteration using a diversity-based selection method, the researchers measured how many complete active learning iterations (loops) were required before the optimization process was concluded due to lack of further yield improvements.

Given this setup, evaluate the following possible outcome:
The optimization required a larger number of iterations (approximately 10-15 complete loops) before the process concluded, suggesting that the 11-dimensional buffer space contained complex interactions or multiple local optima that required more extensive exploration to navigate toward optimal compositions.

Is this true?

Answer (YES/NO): NO